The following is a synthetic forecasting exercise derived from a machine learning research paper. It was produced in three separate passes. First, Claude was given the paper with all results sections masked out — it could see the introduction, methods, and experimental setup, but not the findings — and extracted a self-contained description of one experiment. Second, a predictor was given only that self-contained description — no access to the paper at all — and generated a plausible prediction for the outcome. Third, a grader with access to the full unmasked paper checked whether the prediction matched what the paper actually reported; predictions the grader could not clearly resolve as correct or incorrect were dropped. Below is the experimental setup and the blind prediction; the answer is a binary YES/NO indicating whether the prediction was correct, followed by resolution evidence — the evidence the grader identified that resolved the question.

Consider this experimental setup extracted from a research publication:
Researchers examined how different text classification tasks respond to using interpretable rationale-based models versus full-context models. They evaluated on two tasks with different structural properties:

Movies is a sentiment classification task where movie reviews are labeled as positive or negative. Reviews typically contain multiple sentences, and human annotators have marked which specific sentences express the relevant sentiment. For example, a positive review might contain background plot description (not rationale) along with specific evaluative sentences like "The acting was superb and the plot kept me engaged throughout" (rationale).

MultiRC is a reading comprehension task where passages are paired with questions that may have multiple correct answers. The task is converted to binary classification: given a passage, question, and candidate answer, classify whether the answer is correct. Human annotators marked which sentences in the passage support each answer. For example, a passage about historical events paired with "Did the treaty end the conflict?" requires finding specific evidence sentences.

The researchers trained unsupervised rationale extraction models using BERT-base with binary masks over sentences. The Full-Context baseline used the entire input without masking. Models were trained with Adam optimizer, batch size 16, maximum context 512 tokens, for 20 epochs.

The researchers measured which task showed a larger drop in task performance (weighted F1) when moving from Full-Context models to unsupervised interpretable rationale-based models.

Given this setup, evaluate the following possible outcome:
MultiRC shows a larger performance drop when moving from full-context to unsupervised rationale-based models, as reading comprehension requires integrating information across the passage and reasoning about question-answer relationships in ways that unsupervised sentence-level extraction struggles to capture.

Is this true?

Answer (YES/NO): NO